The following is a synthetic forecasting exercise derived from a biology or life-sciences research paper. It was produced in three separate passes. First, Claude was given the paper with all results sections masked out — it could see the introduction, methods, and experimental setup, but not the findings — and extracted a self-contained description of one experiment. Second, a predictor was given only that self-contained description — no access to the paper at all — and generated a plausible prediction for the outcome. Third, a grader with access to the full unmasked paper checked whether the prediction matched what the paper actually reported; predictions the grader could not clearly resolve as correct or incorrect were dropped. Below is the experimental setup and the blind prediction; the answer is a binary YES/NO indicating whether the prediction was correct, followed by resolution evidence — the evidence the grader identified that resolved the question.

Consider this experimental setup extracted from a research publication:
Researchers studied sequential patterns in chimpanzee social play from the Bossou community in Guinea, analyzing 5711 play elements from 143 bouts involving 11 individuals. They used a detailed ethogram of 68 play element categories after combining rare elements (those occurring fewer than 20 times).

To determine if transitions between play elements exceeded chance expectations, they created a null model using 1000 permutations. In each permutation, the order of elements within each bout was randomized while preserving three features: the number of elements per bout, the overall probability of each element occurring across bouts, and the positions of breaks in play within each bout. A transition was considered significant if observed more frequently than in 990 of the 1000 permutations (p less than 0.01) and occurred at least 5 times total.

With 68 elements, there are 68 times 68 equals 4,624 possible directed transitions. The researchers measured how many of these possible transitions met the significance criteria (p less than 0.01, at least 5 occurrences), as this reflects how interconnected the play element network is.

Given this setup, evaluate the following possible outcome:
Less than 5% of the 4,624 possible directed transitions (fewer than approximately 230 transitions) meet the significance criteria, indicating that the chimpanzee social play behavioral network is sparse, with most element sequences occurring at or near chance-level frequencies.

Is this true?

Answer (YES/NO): YES